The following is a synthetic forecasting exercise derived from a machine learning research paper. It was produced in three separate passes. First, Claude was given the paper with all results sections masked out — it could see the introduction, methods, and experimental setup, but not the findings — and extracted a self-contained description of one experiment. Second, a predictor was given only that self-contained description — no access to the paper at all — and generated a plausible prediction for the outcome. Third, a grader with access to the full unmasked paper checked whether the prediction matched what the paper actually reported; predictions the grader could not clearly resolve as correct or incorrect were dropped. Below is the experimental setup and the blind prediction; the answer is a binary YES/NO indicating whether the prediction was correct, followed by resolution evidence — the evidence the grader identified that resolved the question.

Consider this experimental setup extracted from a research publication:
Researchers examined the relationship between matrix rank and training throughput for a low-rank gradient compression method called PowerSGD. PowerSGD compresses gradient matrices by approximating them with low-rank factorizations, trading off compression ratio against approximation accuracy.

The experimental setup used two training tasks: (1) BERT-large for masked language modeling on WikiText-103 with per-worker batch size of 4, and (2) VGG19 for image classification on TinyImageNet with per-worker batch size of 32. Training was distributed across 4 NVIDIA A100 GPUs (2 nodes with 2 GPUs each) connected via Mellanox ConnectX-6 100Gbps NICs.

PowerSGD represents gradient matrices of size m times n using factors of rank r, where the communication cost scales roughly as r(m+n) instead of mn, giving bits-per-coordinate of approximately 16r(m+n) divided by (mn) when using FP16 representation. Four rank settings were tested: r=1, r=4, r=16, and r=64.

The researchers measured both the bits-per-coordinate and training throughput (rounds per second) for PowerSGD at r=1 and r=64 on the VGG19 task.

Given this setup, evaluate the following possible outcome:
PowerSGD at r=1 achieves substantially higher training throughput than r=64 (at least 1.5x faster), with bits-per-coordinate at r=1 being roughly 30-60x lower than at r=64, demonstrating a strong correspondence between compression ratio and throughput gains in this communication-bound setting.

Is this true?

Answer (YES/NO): NO